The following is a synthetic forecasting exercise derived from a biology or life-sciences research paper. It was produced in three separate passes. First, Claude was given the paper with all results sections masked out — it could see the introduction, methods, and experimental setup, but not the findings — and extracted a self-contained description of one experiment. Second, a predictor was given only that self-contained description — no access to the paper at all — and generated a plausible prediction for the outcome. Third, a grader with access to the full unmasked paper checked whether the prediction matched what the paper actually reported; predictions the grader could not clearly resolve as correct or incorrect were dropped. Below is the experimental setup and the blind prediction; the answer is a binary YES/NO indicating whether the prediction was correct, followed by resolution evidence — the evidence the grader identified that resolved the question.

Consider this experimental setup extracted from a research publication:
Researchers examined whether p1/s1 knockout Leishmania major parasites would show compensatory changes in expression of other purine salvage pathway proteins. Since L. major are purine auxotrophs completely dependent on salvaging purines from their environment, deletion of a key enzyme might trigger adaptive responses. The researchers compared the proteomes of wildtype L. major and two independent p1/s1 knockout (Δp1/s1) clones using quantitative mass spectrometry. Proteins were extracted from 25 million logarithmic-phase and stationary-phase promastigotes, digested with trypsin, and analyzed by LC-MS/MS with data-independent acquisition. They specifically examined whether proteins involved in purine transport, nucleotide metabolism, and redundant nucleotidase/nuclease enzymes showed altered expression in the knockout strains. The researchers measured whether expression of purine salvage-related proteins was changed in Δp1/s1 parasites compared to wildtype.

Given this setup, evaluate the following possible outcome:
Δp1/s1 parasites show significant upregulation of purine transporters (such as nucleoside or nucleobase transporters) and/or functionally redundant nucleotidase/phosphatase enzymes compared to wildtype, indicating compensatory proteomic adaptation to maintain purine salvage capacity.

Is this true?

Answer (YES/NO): YES